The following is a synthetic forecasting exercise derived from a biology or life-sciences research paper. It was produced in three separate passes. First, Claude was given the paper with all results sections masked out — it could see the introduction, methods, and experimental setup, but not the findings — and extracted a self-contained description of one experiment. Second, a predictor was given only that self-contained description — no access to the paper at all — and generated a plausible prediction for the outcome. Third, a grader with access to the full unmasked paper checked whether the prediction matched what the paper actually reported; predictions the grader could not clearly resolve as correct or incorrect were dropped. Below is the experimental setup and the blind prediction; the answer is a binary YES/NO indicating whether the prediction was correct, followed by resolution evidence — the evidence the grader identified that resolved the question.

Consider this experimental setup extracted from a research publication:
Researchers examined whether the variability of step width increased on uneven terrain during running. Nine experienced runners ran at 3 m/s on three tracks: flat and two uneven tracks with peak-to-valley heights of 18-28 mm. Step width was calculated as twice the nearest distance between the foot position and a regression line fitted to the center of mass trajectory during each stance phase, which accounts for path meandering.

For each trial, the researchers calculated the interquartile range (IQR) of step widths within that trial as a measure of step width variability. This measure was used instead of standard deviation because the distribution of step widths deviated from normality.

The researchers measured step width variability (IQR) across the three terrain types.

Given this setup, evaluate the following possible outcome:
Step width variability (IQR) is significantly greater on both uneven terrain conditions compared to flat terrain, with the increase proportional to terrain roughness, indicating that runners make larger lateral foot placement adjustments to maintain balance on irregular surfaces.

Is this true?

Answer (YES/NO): NO